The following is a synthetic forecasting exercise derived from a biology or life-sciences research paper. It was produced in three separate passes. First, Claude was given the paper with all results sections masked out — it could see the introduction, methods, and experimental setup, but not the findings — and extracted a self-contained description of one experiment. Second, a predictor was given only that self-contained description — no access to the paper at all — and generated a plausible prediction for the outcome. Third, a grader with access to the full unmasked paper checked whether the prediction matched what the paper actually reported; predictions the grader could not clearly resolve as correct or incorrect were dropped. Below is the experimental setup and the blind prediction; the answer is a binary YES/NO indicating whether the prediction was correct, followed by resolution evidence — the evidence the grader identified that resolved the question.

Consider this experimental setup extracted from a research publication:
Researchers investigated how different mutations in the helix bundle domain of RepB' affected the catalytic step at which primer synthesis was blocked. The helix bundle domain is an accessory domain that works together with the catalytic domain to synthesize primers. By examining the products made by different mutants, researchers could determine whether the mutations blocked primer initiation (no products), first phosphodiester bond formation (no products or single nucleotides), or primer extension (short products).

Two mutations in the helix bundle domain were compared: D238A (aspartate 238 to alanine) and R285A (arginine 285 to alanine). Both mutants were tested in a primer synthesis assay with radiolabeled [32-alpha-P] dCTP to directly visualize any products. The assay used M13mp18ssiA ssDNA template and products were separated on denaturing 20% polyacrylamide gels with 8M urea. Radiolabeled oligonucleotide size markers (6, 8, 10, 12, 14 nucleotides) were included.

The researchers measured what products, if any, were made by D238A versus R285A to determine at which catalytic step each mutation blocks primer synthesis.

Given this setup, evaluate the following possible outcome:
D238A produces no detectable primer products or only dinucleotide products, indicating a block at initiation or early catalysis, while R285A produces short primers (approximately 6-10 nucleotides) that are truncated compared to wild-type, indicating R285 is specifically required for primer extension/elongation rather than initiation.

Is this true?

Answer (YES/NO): NO